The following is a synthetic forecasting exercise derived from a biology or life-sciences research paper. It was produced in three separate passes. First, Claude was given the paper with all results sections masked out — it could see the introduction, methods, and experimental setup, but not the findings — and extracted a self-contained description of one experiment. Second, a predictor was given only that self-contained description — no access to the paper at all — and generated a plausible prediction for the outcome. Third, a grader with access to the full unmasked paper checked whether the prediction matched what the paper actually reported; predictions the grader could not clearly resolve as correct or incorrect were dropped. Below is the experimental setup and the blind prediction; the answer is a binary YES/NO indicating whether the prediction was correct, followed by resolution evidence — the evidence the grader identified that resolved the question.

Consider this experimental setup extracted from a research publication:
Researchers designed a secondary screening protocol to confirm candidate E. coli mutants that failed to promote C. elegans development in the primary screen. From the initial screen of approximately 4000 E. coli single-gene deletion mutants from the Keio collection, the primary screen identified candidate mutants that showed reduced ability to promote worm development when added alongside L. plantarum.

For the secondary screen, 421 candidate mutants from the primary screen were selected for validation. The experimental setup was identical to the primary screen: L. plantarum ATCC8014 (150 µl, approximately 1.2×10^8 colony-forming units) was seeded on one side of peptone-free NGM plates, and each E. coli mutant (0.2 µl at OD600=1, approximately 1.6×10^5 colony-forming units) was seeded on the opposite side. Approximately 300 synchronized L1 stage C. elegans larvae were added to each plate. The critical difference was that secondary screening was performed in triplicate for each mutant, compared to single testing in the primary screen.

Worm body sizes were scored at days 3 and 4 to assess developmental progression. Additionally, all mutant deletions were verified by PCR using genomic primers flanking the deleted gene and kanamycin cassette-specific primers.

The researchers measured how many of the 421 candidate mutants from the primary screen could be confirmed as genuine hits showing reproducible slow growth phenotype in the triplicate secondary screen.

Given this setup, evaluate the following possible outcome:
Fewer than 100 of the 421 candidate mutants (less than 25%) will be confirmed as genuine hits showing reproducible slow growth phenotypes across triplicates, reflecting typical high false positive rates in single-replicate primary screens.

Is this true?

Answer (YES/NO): YES